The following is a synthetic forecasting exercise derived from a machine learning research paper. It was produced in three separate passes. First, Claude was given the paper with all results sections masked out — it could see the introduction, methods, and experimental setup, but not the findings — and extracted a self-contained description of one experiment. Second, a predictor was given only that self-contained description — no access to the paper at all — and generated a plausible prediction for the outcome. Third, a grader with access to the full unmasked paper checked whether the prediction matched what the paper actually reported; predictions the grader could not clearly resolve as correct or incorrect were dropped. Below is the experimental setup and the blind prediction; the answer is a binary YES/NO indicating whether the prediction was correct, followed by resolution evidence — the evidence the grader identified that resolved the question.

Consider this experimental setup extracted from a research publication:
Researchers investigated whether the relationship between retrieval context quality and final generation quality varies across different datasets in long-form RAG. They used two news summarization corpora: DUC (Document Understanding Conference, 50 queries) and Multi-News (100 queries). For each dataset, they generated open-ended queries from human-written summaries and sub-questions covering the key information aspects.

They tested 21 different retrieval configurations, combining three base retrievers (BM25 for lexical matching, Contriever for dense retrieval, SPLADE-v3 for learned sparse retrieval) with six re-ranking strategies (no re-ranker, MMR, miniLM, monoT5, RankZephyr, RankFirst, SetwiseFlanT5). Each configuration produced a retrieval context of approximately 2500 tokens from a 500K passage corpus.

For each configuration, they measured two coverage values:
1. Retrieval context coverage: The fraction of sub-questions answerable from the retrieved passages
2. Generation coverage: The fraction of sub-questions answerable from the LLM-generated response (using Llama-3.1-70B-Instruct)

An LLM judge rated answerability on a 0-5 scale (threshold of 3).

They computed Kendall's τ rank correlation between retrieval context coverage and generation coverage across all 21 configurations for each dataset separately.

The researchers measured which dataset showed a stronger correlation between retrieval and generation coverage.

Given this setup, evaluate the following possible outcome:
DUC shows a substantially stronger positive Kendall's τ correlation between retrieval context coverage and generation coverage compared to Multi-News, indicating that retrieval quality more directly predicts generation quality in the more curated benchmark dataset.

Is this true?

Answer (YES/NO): NO